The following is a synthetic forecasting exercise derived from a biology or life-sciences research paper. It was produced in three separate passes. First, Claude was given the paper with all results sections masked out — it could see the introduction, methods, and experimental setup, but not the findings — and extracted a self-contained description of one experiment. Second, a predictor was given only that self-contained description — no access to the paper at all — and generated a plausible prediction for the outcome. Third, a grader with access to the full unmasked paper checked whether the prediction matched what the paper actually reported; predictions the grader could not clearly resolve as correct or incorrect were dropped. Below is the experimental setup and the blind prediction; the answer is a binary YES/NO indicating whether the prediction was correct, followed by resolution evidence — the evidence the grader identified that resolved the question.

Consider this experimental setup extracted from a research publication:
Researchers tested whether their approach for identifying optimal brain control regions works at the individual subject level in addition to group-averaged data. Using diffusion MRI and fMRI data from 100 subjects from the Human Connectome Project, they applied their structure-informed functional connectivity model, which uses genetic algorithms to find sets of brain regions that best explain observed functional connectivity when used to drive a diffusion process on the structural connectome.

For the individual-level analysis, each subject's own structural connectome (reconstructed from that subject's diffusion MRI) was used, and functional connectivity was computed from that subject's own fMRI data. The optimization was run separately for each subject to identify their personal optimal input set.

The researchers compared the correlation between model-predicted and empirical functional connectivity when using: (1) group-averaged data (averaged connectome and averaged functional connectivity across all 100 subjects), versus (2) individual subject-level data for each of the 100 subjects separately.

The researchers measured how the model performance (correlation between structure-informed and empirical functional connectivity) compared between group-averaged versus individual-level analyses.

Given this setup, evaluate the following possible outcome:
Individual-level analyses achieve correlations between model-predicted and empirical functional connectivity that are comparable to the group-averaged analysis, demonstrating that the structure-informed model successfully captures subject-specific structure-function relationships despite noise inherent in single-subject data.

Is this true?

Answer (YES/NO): NO